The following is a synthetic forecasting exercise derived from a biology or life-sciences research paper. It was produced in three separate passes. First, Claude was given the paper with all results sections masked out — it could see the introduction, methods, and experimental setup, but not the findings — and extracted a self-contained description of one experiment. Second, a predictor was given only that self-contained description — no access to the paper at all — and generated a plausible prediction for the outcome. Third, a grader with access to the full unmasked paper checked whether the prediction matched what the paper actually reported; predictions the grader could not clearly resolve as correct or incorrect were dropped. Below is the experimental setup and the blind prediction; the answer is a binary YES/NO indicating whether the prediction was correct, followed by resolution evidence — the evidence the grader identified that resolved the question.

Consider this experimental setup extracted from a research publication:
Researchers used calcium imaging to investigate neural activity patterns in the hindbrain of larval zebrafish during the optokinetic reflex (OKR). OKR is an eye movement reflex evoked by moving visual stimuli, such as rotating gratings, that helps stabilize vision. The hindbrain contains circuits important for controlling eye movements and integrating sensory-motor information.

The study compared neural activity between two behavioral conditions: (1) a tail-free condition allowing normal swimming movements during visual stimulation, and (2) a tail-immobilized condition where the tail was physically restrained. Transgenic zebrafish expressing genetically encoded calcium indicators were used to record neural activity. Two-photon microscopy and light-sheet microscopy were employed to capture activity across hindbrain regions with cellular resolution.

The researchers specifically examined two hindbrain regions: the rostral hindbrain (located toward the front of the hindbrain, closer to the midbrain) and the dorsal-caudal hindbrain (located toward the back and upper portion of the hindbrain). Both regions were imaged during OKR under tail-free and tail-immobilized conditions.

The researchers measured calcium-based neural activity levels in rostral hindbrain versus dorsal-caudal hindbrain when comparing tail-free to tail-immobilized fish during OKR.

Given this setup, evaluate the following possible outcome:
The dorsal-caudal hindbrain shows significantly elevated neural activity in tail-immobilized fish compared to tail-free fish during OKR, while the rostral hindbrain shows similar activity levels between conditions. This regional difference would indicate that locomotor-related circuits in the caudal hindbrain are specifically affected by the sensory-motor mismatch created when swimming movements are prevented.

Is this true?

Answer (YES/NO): NO